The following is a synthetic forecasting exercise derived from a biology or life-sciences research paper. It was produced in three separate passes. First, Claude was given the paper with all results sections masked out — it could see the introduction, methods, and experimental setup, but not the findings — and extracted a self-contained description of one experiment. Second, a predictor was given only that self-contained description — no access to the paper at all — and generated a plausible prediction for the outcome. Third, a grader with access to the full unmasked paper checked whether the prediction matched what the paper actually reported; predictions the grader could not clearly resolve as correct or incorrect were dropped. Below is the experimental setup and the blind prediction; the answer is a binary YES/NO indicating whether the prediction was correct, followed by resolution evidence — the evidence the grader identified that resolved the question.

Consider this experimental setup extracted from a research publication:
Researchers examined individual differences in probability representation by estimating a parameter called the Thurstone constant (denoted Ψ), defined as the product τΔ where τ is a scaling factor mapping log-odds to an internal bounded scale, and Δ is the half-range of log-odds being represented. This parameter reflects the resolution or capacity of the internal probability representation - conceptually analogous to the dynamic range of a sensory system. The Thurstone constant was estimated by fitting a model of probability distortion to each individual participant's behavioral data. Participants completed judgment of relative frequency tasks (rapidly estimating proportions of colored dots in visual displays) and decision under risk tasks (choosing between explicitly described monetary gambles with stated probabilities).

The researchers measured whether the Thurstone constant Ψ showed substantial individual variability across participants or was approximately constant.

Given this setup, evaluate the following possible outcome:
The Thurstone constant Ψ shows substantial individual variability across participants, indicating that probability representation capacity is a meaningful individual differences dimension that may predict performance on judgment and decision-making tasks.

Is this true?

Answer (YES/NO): NO